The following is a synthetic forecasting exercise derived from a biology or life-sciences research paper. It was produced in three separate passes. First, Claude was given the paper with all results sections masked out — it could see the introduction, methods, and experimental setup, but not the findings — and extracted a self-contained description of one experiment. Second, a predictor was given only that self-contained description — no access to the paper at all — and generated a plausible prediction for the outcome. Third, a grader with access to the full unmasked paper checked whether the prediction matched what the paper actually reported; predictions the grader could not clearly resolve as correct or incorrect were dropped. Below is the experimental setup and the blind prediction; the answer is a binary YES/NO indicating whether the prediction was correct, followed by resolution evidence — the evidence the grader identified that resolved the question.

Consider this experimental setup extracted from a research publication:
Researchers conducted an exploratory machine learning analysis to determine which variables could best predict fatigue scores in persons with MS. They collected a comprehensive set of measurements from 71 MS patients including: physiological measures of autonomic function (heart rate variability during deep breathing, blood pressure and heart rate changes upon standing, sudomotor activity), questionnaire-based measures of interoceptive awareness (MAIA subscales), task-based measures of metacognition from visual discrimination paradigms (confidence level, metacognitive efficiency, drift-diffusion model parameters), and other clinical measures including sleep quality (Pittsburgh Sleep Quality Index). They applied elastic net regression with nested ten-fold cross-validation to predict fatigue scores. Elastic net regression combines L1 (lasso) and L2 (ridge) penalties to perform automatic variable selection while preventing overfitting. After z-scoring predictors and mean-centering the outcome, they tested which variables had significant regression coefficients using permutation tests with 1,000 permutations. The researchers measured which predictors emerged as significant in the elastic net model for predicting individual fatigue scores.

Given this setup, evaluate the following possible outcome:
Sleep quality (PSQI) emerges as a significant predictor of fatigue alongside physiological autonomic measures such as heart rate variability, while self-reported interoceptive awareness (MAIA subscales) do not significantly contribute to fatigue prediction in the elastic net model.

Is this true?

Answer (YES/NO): NO